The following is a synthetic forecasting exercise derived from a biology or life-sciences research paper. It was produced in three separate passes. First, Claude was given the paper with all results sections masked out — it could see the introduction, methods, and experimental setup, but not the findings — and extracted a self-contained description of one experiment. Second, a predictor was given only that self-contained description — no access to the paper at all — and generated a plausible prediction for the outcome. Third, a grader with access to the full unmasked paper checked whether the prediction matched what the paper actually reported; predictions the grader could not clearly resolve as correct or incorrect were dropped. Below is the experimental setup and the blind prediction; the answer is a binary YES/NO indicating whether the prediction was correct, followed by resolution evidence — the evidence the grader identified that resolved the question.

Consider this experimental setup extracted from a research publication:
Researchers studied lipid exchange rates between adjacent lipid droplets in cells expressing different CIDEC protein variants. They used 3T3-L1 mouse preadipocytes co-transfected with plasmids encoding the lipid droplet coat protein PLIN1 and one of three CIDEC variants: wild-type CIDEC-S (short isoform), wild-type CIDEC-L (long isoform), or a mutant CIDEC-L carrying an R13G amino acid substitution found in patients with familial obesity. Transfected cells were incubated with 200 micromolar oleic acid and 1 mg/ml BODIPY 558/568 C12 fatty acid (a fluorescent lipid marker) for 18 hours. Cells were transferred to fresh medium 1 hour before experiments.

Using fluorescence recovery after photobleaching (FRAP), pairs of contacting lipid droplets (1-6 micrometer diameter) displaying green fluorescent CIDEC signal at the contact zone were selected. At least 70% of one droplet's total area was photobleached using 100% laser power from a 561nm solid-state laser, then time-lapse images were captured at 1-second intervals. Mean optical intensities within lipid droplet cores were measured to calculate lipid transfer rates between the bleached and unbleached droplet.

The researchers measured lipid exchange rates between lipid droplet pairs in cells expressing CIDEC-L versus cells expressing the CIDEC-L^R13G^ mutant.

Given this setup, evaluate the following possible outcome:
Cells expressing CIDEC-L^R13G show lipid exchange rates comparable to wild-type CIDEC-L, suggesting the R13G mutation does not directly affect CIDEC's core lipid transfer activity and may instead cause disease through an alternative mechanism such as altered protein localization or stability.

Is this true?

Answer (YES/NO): NO